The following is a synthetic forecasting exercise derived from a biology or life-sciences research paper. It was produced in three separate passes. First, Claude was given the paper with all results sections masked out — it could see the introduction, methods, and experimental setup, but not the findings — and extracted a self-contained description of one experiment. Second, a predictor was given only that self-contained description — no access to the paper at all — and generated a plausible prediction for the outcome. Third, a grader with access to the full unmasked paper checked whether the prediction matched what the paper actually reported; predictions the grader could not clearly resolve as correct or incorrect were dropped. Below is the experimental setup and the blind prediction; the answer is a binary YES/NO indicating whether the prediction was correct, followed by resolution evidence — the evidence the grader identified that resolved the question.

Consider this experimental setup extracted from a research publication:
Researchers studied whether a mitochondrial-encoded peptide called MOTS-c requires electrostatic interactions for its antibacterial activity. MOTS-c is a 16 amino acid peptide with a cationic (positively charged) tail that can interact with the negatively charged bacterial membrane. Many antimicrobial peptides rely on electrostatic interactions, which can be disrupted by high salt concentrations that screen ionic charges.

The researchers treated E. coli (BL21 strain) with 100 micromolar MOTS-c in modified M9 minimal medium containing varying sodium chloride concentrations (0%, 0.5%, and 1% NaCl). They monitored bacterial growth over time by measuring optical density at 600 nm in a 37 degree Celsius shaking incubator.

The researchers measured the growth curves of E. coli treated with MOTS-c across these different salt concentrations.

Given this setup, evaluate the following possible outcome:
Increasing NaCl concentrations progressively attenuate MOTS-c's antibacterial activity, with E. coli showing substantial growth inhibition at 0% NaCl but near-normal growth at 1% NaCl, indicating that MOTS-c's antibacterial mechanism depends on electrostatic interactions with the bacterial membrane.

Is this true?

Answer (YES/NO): YES